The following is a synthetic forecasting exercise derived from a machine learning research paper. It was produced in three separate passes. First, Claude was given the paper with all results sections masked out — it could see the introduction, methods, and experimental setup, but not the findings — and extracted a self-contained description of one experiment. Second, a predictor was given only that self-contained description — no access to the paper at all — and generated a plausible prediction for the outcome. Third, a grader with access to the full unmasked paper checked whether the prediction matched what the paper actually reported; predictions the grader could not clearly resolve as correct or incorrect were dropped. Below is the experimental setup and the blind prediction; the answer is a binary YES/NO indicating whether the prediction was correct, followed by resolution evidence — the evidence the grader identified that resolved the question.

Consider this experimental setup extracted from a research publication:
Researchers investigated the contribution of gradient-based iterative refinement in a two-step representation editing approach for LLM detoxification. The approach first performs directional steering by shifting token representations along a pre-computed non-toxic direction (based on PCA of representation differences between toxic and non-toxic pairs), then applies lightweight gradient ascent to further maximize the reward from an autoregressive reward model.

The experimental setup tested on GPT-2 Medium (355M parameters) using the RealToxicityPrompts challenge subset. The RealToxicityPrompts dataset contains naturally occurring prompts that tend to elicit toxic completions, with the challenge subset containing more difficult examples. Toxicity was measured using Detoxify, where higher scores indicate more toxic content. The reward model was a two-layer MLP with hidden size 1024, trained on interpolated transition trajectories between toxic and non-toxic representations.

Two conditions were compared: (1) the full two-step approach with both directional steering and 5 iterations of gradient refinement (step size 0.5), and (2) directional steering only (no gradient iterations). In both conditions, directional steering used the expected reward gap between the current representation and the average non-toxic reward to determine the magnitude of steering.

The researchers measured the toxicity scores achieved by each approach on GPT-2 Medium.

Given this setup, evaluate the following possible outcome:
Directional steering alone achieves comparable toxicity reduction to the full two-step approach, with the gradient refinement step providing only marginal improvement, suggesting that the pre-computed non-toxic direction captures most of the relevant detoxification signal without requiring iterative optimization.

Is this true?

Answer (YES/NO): YES